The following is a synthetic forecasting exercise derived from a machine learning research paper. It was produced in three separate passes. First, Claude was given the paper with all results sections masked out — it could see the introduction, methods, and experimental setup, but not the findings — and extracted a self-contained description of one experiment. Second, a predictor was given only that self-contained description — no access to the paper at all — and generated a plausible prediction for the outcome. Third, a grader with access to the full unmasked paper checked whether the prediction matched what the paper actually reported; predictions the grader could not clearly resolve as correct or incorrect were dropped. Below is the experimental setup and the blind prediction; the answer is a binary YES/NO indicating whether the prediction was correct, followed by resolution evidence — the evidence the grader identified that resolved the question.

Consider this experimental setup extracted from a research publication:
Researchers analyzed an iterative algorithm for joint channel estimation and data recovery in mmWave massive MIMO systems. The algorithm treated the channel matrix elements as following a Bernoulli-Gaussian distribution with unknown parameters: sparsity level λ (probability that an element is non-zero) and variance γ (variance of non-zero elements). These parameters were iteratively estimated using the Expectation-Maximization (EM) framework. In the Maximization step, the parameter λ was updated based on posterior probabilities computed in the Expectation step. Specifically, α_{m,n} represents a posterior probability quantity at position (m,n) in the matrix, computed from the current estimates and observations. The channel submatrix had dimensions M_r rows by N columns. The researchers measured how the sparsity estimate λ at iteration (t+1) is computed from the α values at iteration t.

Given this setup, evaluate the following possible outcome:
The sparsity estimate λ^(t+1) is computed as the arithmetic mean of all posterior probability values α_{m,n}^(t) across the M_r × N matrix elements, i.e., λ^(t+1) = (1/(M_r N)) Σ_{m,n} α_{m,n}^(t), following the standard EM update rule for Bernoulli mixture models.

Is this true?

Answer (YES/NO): NO